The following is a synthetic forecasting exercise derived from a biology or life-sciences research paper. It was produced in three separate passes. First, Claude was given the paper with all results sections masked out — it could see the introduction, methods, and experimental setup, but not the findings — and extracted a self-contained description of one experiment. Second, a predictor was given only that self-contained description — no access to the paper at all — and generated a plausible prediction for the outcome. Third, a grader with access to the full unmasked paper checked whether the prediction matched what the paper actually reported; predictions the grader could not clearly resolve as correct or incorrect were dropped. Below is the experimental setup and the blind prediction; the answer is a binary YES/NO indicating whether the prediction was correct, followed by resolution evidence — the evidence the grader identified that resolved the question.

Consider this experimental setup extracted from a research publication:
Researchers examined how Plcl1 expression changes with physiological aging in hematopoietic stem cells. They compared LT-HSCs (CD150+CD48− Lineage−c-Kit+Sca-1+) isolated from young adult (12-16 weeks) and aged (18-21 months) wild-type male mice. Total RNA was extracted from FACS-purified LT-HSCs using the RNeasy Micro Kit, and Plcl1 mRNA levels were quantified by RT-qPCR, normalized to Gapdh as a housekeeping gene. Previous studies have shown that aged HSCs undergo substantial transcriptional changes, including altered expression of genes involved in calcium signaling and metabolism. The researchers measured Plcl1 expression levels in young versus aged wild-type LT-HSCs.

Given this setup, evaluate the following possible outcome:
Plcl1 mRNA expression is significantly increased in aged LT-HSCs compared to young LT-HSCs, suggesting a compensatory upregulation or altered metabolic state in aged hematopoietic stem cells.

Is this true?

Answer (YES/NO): YES